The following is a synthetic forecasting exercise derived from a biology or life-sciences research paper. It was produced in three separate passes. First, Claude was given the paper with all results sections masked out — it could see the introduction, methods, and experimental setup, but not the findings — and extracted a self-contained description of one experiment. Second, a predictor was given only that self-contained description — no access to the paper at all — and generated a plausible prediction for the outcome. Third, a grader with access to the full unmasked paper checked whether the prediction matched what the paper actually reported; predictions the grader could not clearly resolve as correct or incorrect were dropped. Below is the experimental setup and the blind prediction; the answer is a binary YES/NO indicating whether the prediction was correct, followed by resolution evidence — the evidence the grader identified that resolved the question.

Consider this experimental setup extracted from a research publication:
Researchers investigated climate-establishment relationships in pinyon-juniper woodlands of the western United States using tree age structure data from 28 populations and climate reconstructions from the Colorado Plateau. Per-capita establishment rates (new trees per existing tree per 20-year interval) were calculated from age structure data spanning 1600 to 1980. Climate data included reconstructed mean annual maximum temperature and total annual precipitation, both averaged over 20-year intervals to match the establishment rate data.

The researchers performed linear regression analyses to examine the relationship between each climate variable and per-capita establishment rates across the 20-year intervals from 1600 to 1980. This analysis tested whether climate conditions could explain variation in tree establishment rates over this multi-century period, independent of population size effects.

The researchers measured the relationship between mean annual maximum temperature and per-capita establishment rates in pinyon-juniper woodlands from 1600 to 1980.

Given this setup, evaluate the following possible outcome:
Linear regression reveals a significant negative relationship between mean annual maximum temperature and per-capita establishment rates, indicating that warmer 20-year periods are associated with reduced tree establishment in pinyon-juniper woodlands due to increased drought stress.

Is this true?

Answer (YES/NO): YES